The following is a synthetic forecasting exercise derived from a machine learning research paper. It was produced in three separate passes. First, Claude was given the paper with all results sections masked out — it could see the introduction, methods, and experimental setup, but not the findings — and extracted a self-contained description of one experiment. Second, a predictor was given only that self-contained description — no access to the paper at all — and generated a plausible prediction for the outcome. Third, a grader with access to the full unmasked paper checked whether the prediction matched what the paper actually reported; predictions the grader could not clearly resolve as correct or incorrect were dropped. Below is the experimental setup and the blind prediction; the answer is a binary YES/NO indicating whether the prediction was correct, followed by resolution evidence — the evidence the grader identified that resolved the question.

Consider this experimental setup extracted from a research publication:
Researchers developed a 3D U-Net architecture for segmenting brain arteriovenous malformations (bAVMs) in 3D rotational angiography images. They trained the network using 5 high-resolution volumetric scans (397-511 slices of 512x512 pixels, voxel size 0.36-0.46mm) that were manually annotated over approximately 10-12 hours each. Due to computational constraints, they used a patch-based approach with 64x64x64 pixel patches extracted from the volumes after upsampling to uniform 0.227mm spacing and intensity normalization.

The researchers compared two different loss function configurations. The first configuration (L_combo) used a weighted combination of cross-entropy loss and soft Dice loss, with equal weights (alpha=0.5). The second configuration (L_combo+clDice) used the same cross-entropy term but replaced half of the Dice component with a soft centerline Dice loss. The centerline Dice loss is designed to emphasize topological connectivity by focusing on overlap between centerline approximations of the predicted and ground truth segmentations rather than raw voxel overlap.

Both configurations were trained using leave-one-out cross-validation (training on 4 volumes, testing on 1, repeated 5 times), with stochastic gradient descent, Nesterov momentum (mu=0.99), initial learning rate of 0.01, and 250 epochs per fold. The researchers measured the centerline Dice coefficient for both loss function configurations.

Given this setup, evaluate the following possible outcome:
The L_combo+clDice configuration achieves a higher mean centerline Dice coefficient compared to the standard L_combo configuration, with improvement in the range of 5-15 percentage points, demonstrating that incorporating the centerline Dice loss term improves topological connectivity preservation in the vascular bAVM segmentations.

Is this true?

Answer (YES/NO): NO